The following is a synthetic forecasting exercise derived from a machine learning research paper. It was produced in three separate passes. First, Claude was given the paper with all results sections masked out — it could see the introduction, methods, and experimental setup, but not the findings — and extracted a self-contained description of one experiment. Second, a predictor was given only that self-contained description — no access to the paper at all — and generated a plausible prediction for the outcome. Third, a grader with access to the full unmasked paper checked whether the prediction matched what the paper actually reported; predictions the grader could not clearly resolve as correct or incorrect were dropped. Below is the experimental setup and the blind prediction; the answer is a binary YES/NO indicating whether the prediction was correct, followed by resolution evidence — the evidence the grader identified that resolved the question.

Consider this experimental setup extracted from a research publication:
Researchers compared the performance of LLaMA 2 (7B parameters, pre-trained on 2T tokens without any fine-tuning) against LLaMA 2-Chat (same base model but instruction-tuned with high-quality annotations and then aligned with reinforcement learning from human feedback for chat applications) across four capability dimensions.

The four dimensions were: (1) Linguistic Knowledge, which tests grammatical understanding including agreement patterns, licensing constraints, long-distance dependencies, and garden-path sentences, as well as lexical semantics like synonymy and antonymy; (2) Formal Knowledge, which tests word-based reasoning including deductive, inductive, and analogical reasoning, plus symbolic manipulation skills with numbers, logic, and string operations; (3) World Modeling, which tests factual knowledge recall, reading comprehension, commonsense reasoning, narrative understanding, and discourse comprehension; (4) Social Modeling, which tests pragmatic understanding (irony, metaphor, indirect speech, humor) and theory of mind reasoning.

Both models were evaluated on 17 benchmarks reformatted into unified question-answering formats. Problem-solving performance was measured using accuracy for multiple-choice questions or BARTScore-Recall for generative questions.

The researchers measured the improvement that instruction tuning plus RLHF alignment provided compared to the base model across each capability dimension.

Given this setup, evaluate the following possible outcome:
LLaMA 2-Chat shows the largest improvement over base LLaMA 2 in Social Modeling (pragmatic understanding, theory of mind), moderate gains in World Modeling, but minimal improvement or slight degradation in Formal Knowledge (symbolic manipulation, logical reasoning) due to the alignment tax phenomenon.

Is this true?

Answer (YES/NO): NO